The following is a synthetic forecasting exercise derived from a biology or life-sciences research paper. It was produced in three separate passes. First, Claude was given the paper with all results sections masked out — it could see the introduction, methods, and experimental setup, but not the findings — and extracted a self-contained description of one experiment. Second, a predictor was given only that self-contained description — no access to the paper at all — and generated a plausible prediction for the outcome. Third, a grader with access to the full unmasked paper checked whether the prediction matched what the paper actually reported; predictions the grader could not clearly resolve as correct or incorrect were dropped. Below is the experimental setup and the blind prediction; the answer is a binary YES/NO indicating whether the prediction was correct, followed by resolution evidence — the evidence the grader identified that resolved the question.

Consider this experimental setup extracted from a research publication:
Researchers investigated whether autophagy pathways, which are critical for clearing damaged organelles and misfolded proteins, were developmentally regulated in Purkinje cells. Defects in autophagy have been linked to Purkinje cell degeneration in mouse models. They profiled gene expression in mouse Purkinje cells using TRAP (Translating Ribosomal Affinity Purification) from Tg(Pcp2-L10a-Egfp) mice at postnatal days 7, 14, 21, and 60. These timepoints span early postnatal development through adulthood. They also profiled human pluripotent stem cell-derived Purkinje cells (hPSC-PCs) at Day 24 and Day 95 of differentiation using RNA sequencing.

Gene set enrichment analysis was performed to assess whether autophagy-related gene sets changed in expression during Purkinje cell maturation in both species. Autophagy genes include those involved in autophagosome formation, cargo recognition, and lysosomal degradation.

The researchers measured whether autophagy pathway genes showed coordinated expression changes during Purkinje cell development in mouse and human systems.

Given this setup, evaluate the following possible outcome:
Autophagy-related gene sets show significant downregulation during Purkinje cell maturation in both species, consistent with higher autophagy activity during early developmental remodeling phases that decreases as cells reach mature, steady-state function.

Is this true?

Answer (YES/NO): NO